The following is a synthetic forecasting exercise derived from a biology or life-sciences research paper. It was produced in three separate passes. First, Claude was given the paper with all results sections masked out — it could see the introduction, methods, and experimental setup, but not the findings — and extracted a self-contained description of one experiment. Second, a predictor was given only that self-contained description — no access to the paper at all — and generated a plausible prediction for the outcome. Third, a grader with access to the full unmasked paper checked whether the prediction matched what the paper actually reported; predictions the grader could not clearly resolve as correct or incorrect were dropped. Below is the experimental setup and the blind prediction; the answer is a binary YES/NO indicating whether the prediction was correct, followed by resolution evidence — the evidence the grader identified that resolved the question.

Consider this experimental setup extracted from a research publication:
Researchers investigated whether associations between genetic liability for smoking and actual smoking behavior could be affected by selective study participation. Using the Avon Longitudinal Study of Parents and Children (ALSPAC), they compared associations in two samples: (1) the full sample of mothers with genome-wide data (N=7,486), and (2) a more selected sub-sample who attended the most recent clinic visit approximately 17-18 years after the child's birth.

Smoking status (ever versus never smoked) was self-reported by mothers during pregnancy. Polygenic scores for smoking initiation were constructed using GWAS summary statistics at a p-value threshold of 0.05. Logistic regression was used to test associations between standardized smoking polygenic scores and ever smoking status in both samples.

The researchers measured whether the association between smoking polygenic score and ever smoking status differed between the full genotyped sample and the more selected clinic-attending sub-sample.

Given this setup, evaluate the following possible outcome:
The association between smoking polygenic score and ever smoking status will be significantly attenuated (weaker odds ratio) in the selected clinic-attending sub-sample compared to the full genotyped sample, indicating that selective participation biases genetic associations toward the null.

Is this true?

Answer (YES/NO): NO